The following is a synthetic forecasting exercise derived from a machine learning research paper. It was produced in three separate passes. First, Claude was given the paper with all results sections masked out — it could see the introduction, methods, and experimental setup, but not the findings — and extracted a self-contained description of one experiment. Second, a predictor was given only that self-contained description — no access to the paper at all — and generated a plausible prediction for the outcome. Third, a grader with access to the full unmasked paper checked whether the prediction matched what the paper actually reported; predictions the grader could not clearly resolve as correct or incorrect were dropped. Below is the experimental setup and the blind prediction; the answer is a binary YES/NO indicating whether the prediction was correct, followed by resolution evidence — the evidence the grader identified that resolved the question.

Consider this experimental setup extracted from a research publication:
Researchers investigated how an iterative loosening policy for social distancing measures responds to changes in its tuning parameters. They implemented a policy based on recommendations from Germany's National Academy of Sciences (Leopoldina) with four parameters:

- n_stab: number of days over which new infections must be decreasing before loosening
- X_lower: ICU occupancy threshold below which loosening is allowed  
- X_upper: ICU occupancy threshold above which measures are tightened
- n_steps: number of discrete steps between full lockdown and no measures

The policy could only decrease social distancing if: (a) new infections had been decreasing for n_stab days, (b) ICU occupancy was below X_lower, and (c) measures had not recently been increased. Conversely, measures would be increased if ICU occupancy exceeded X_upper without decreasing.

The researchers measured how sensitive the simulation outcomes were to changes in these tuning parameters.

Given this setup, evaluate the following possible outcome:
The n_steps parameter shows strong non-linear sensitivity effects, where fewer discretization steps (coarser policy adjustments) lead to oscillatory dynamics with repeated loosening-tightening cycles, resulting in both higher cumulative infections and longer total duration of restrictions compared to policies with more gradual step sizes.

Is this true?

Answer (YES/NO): NO